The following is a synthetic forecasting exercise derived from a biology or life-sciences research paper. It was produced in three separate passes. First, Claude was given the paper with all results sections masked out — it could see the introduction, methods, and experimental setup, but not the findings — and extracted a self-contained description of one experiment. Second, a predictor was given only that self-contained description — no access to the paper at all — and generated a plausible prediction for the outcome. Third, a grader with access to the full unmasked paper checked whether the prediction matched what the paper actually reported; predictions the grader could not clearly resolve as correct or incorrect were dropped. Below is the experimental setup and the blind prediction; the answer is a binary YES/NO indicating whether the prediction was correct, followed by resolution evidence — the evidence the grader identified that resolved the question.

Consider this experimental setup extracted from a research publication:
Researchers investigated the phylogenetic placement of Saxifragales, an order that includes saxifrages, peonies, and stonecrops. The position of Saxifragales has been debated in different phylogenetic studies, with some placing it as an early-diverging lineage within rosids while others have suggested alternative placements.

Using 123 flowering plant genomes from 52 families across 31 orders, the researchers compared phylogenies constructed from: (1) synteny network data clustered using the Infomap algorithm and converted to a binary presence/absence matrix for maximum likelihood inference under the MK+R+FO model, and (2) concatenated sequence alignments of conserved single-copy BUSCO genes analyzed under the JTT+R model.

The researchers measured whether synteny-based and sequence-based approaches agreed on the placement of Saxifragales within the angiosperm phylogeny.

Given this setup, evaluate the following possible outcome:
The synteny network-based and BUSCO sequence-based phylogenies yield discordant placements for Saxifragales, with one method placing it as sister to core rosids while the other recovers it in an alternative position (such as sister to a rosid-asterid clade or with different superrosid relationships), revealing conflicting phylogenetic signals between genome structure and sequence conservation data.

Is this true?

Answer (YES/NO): NO